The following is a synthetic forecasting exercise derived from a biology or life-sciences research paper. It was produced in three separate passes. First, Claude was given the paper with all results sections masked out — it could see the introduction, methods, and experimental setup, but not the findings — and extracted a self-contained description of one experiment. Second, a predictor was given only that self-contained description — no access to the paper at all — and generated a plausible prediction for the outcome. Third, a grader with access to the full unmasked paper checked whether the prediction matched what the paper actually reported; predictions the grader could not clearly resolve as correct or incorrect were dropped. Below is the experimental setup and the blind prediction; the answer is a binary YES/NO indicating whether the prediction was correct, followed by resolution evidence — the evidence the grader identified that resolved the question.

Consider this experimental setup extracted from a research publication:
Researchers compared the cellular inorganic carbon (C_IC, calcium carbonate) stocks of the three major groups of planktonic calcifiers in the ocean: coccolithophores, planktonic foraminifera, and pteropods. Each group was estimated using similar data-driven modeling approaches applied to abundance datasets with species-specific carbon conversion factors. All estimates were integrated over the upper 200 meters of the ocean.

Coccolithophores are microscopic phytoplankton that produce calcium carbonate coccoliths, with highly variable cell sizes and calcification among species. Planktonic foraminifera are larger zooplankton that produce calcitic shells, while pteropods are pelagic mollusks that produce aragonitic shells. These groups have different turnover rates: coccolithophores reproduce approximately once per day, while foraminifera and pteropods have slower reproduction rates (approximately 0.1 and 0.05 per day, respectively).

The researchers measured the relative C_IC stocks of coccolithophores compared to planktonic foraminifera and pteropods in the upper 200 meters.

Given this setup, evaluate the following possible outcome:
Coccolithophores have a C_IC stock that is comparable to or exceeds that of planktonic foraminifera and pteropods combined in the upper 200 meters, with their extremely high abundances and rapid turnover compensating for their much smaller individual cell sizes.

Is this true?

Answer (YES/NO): NO